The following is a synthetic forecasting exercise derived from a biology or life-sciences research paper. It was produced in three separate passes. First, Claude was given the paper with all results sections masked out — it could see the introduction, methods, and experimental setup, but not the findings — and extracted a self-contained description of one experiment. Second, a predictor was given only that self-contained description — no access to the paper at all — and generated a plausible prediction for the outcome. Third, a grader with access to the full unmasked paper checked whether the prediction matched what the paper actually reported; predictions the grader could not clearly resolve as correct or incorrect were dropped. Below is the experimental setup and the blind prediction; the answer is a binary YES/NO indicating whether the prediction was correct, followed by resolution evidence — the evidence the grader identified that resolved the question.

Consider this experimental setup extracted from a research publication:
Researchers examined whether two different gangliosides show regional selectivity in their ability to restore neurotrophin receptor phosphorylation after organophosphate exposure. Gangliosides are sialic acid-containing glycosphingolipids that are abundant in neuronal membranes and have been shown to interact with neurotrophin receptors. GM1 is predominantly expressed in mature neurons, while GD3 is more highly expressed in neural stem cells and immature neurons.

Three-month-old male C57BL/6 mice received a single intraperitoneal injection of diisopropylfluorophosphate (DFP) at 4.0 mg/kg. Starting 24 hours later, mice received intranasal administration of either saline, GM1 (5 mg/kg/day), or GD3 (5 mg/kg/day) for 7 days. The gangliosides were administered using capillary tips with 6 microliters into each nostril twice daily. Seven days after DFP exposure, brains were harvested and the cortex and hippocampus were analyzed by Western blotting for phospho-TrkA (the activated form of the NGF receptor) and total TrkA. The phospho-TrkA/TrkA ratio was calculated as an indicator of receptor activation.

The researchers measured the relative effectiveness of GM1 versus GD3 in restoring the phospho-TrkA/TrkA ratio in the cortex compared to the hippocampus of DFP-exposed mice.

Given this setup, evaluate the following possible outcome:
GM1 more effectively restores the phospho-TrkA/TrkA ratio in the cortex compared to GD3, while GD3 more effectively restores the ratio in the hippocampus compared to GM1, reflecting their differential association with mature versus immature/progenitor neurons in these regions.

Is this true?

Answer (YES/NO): YES